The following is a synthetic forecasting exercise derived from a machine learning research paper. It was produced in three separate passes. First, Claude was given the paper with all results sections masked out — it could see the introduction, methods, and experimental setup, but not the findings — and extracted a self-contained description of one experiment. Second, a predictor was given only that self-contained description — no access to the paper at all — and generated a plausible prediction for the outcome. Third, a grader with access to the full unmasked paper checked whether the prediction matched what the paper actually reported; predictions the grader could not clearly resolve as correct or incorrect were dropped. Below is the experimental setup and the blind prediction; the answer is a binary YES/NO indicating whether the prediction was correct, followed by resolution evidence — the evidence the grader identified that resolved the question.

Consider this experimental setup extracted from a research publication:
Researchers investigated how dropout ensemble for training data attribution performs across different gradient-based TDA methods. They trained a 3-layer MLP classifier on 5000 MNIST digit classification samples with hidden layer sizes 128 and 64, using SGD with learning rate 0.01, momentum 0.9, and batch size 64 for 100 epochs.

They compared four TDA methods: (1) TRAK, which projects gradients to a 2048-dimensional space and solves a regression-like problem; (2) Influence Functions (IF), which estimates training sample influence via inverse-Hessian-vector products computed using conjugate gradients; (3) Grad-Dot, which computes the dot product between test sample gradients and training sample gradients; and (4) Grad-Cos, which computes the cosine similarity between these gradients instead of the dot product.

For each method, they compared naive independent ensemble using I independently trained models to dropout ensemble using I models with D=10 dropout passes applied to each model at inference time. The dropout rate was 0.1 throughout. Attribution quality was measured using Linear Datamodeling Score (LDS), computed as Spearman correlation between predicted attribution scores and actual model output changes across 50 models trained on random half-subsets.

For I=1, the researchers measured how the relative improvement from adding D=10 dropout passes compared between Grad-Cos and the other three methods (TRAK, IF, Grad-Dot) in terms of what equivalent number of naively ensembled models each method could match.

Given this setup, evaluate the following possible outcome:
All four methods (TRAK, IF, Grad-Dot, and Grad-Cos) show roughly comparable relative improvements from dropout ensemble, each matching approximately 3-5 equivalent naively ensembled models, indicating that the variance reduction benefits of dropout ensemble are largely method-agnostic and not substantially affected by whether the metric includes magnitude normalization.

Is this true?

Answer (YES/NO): NO